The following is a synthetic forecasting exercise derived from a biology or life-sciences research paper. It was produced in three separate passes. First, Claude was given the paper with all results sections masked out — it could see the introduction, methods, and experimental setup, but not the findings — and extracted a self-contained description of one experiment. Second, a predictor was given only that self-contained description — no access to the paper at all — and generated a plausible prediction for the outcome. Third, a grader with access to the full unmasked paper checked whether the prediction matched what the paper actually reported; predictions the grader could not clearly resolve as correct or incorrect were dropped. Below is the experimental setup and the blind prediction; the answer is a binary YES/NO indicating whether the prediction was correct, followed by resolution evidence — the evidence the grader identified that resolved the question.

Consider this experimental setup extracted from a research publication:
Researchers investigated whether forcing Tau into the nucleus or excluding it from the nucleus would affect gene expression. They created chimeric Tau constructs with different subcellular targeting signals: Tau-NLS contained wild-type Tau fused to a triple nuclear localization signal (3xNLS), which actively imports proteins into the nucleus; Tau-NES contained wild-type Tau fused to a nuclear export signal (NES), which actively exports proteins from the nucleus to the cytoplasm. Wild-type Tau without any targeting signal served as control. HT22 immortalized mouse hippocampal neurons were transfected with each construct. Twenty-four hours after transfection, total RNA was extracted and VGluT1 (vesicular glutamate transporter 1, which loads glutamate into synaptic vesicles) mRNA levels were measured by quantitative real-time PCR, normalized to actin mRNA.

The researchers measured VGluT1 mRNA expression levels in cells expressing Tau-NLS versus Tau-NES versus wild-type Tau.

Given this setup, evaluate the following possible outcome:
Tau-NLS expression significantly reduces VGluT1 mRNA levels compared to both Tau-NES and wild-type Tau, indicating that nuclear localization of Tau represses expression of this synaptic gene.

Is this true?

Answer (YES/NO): NO